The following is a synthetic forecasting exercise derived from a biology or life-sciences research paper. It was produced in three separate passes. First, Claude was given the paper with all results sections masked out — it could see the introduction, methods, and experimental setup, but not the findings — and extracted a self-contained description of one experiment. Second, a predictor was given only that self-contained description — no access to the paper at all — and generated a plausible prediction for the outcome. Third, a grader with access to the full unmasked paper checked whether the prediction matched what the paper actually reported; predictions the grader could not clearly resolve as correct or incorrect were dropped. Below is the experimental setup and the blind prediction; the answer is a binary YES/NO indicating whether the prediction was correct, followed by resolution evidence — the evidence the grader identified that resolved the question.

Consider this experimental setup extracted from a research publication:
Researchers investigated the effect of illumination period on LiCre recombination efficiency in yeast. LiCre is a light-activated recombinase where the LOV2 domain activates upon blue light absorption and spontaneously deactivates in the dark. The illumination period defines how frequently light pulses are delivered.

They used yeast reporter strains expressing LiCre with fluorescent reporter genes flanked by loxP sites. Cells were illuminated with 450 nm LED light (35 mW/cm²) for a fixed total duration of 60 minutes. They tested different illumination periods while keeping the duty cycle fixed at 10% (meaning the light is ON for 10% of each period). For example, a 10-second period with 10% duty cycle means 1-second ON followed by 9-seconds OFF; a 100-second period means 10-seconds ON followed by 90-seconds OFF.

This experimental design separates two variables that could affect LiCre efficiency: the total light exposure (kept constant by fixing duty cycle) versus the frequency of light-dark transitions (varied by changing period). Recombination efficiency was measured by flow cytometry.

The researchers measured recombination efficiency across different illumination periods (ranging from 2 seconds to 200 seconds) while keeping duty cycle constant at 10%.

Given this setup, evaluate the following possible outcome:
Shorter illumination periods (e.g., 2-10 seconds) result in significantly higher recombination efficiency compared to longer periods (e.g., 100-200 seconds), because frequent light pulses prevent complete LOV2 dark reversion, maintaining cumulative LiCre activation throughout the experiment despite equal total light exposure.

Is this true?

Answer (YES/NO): YES